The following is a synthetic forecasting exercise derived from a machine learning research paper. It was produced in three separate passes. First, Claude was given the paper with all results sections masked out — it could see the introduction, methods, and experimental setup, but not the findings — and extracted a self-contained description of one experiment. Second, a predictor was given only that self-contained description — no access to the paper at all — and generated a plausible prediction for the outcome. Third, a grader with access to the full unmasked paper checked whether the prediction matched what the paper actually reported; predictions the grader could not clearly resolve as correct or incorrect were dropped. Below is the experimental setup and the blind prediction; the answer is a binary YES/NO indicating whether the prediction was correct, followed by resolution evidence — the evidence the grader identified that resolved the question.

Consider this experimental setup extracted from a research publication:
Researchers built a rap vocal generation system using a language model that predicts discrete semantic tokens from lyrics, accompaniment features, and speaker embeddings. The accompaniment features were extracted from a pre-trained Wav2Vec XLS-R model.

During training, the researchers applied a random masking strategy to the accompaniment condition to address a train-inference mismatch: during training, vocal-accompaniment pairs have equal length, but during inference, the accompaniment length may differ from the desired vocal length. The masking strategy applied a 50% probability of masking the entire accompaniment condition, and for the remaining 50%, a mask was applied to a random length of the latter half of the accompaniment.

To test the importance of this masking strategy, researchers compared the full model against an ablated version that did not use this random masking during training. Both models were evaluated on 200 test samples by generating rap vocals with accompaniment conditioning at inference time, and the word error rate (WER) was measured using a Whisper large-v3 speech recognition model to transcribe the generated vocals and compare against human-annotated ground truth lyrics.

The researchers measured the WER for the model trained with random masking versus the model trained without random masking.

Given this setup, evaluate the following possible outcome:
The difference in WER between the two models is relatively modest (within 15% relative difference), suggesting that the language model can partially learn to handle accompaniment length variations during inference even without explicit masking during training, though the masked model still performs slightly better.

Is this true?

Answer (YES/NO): NO